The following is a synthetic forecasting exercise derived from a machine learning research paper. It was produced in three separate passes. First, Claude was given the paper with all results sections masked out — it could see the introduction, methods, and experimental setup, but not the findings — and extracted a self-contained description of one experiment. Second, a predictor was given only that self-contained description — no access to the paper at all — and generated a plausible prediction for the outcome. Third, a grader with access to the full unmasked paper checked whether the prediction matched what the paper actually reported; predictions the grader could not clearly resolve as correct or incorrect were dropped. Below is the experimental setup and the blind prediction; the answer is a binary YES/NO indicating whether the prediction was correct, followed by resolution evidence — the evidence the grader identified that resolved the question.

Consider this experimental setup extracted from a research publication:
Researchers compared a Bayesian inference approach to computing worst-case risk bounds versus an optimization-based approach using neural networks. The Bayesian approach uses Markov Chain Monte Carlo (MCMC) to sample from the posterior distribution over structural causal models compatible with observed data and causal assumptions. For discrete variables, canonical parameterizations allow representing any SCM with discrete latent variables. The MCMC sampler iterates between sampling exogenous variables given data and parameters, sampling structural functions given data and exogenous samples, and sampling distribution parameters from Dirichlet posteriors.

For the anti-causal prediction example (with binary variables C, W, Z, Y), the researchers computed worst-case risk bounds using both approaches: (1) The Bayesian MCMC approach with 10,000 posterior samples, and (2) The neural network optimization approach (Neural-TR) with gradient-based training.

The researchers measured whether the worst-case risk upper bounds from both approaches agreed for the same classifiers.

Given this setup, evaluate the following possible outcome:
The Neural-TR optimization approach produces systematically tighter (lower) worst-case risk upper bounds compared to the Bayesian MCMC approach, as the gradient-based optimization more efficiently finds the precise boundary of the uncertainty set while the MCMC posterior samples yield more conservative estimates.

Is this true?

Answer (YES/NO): NO